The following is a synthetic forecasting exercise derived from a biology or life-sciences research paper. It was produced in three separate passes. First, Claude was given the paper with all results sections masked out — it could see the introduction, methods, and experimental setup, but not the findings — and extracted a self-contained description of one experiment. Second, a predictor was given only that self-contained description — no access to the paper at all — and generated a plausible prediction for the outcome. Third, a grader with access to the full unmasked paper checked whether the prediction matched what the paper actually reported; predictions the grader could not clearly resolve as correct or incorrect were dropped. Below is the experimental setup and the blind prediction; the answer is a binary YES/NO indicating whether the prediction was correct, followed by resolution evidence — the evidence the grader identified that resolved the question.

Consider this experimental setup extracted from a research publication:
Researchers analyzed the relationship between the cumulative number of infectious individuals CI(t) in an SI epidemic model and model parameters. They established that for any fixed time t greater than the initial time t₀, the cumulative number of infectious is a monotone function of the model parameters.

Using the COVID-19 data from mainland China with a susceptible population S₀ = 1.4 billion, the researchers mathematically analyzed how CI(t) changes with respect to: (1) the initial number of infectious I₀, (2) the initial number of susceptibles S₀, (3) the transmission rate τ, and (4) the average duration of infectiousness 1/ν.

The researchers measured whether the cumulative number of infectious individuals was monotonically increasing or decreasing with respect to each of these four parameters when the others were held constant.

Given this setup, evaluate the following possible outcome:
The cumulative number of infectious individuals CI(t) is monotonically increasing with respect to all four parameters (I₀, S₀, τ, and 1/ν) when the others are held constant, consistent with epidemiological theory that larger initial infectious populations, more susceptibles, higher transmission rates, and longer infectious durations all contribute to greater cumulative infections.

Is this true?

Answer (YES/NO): YES